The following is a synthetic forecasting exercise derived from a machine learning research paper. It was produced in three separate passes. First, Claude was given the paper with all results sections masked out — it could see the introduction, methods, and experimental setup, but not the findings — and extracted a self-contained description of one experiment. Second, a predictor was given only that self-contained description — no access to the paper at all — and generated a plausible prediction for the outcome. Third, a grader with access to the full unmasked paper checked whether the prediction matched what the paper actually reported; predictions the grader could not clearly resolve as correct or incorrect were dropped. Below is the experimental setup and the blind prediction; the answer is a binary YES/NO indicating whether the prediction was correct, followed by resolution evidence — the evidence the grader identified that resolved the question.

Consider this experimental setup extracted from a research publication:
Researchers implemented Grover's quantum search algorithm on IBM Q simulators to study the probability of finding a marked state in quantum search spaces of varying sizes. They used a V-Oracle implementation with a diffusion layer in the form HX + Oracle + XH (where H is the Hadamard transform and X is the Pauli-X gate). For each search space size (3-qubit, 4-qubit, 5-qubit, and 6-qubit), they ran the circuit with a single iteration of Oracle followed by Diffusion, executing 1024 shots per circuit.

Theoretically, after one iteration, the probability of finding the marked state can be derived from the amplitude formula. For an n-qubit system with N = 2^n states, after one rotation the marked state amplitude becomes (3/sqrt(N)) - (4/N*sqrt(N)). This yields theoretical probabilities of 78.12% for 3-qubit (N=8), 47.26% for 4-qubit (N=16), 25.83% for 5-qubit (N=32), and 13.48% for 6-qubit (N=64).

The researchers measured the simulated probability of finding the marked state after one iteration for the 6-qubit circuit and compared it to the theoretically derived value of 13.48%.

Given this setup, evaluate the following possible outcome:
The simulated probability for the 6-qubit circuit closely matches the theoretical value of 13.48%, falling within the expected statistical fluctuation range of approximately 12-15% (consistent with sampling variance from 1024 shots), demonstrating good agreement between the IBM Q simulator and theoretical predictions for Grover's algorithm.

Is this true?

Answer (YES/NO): NO